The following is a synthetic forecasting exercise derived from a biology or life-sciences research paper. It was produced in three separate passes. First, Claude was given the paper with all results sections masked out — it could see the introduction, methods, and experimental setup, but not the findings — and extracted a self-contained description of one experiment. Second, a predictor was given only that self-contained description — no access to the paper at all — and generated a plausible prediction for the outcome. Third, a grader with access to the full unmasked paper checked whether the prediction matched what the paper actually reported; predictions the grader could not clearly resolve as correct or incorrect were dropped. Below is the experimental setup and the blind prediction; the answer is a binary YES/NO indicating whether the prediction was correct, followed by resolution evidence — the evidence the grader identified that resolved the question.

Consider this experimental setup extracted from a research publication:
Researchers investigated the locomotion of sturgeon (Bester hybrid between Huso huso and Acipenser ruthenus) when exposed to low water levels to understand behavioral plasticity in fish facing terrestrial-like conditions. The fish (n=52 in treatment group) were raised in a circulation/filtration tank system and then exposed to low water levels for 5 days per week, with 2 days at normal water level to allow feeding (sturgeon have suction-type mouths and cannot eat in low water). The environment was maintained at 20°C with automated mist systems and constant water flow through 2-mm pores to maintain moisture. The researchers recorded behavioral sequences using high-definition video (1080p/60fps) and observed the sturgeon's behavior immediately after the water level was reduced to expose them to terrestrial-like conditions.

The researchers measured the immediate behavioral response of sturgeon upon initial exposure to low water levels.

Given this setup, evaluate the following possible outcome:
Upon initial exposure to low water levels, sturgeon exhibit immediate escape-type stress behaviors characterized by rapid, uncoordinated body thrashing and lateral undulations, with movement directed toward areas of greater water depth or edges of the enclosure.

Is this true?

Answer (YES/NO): NO